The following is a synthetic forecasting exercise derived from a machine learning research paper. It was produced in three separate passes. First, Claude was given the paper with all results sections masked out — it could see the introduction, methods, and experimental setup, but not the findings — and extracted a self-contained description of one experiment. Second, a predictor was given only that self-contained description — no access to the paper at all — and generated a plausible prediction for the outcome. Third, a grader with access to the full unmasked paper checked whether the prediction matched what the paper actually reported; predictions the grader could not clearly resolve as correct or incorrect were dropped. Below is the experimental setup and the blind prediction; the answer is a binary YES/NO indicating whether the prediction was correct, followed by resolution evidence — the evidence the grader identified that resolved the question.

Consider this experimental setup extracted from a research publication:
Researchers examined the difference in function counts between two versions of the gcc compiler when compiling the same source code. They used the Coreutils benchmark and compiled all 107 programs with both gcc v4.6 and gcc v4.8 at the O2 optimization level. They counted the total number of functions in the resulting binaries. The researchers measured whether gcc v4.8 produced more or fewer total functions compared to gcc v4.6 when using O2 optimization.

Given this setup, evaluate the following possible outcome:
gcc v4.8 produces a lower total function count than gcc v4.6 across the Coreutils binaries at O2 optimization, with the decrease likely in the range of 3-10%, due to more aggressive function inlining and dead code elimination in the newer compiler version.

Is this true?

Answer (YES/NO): NO